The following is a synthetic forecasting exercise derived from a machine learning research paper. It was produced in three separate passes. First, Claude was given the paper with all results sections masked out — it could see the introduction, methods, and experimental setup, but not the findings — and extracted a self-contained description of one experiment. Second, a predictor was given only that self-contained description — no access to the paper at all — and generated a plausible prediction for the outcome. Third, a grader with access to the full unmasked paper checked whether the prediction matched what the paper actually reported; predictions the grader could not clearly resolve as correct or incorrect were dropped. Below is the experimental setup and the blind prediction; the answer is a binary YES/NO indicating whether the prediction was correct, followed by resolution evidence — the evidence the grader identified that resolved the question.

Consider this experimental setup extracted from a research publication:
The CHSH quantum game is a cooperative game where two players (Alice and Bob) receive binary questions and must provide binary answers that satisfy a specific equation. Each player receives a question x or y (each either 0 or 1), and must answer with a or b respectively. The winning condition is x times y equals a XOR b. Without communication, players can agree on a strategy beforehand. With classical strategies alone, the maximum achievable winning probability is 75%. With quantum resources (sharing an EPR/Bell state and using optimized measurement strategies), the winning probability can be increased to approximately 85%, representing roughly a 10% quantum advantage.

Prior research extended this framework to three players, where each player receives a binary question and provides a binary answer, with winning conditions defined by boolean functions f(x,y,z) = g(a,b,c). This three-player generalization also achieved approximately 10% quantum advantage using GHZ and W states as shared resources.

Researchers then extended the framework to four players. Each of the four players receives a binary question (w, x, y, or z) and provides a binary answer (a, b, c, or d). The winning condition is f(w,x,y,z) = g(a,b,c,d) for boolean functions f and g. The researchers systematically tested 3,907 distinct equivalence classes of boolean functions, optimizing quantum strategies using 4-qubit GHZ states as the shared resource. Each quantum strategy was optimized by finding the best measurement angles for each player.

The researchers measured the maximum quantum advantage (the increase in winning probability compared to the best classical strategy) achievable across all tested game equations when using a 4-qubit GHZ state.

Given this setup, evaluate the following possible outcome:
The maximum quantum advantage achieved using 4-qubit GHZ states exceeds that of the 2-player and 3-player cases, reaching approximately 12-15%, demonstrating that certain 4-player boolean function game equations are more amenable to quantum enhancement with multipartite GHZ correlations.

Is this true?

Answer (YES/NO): NO